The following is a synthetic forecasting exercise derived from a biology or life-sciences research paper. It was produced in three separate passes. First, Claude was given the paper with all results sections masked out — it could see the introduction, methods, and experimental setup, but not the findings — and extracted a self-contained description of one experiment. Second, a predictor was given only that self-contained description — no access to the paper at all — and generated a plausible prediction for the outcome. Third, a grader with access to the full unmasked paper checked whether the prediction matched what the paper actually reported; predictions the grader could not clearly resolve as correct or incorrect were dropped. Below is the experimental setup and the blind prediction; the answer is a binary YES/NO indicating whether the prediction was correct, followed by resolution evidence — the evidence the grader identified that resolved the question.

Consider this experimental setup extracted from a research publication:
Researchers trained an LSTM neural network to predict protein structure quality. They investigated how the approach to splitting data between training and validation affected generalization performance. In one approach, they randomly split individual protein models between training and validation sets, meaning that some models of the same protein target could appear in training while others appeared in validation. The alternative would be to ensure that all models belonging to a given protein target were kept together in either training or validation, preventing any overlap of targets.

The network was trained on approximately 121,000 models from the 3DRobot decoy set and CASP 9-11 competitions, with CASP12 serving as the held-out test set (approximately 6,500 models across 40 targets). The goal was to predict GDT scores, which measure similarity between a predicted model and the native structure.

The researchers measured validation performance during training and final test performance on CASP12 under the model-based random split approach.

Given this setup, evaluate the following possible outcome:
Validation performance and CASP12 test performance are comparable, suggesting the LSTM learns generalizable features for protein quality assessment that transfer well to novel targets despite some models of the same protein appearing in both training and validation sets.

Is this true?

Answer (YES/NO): NO